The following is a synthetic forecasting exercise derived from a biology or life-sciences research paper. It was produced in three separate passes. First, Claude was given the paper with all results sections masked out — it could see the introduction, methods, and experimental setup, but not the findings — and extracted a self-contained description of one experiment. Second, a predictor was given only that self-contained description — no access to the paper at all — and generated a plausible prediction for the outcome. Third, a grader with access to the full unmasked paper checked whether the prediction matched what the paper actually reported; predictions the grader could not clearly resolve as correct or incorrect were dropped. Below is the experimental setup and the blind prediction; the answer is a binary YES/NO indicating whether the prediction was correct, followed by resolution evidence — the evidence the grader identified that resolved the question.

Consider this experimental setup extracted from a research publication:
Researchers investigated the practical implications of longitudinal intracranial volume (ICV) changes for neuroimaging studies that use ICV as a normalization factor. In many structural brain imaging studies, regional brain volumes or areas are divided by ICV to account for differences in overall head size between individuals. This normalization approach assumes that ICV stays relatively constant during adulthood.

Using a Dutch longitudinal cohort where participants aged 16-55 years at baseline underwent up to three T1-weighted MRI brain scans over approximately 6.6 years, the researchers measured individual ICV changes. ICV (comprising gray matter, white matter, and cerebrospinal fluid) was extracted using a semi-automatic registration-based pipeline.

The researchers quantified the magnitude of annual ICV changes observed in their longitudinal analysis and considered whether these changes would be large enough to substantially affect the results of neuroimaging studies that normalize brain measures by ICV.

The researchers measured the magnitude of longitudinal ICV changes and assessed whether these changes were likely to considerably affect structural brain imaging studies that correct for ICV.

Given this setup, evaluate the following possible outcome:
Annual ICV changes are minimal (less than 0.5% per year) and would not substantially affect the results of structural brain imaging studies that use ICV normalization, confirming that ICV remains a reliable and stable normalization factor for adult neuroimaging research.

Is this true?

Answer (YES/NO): YES